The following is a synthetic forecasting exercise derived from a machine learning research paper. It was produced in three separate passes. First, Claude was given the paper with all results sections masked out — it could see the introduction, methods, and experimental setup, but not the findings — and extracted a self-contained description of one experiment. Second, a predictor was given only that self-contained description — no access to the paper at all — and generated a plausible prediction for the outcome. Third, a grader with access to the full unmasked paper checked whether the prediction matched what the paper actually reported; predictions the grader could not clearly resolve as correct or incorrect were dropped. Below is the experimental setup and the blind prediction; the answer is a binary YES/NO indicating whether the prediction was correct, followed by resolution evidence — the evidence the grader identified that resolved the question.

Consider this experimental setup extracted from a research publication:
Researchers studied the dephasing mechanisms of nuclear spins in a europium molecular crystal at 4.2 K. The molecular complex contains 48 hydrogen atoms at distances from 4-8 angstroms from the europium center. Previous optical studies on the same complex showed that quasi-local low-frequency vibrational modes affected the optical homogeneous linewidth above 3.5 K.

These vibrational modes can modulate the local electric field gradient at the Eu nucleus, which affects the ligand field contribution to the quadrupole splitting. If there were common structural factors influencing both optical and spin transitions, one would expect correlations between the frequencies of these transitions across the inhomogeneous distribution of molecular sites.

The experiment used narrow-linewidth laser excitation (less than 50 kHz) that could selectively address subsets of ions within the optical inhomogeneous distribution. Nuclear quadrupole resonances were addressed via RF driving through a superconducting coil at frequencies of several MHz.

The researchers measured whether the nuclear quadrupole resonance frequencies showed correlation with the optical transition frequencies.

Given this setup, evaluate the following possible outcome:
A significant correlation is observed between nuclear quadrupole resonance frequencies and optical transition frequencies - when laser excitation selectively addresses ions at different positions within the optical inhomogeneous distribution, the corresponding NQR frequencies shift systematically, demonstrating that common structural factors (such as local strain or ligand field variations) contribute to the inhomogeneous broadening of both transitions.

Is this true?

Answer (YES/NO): YES